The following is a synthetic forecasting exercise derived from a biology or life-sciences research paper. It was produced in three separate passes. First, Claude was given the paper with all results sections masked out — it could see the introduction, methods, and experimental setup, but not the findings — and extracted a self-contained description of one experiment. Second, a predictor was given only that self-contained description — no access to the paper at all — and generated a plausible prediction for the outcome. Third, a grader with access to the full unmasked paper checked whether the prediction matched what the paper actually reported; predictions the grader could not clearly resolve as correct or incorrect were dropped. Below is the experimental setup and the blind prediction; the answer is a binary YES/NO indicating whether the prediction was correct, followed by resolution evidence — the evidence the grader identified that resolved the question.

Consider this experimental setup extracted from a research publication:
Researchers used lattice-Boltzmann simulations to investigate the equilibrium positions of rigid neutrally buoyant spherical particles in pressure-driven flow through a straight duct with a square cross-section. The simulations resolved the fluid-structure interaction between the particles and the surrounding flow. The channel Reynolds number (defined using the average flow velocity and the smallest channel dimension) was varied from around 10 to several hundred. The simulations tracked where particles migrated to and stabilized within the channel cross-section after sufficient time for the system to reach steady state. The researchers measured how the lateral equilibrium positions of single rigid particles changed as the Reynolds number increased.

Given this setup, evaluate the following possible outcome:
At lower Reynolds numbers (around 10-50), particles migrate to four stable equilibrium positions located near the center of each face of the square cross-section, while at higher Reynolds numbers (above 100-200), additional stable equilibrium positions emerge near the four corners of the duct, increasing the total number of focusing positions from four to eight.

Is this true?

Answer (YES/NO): NO